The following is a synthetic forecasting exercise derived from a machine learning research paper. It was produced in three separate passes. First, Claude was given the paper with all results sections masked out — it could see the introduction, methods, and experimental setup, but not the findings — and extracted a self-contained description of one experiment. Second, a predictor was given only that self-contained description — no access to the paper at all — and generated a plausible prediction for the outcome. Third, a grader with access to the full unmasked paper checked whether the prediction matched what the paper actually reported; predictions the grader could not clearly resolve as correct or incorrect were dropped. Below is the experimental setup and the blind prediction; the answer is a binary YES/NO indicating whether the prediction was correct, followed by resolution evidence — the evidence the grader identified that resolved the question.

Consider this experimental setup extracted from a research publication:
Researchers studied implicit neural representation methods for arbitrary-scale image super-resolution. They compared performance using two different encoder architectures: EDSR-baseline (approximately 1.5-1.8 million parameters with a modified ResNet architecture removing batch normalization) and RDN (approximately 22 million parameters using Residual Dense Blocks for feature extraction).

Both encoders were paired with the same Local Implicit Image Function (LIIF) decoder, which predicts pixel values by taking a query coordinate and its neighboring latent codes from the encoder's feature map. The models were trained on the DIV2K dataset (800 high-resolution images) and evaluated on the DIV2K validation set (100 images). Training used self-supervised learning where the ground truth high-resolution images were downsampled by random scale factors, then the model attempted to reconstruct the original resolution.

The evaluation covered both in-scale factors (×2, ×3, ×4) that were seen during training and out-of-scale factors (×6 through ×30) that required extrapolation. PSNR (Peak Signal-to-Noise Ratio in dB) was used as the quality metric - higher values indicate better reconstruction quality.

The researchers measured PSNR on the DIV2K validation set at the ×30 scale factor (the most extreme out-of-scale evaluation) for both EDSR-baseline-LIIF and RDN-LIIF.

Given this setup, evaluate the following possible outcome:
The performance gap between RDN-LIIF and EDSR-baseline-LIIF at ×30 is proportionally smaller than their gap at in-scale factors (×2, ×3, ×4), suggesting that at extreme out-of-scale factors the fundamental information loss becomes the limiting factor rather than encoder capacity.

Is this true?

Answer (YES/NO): YES